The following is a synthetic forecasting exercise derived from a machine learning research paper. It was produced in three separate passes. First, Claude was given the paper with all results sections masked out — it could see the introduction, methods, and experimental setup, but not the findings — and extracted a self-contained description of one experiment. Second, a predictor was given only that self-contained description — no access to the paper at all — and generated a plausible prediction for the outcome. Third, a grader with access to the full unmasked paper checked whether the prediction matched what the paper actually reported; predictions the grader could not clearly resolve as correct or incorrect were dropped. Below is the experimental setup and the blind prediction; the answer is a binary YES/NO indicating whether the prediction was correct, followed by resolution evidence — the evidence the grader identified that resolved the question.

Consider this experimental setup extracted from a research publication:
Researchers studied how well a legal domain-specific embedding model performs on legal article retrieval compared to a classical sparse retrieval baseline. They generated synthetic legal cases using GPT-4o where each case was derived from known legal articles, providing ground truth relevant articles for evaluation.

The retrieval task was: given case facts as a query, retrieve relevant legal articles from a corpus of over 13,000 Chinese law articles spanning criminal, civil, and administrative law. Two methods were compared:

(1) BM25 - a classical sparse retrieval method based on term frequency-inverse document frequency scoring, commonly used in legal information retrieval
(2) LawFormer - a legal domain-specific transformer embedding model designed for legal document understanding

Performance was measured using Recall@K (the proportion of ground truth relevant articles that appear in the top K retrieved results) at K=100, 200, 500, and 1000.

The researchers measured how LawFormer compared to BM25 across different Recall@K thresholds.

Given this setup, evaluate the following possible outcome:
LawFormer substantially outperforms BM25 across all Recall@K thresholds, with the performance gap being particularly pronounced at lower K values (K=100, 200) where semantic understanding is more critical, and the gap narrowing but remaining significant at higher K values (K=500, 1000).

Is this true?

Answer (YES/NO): NO